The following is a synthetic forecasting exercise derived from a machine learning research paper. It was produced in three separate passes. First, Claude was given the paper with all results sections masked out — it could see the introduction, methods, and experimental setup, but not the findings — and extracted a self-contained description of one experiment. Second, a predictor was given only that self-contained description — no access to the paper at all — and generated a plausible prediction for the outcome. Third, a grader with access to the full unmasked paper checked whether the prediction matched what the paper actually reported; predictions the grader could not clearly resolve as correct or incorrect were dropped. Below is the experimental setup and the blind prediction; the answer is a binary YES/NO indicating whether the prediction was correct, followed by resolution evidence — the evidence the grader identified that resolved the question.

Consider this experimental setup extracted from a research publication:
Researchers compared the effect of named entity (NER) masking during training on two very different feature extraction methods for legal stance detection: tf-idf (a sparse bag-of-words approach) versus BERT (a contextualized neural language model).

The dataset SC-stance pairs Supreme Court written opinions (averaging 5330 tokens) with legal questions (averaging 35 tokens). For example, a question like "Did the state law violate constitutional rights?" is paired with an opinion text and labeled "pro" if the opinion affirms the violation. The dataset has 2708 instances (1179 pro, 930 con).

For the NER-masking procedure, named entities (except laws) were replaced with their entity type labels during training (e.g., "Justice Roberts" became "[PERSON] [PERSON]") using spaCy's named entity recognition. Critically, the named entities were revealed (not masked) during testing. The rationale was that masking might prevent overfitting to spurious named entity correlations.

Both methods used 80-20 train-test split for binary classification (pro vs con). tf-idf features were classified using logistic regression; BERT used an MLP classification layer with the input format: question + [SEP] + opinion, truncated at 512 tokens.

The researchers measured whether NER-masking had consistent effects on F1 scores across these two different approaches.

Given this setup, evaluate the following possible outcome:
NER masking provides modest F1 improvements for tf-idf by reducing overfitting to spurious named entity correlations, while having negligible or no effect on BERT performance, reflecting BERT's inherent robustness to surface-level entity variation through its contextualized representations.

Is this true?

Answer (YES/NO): NO